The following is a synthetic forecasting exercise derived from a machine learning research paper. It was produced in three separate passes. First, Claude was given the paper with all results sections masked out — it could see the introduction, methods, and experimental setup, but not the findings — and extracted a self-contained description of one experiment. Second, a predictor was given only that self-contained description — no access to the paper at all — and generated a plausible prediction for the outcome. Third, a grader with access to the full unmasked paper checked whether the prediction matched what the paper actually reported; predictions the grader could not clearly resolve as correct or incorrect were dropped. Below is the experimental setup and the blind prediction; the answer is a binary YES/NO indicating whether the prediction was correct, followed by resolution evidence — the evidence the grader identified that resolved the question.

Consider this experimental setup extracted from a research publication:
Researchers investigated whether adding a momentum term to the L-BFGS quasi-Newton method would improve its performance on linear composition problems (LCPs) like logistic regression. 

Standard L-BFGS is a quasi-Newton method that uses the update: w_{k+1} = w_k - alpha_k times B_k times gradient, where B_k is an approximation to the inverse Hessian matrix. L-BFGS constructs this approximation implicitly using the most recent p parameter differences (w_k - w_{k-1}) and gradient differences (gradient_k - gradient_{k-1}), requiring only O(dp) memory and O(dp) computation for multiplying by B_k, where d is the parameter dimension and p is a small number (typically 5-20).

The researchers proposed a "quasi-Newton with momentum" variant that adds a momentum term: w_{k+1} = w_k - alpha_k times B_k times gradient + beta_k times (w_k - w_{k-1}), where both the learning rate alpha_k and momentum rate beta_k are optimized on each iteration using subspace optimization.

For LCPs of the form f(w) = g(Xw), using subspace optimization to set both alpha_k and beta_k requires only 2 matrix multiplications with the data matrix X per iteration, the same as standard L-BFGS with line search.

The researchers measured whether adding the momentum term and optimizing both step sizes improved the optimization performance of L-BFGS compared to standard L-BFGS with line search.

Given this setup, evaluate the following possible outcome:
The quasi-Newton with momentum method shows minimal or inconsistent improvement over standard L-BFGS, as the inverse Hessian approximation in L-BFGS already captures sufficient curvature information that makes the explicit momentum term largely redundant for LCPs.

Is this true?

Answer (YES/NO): NO